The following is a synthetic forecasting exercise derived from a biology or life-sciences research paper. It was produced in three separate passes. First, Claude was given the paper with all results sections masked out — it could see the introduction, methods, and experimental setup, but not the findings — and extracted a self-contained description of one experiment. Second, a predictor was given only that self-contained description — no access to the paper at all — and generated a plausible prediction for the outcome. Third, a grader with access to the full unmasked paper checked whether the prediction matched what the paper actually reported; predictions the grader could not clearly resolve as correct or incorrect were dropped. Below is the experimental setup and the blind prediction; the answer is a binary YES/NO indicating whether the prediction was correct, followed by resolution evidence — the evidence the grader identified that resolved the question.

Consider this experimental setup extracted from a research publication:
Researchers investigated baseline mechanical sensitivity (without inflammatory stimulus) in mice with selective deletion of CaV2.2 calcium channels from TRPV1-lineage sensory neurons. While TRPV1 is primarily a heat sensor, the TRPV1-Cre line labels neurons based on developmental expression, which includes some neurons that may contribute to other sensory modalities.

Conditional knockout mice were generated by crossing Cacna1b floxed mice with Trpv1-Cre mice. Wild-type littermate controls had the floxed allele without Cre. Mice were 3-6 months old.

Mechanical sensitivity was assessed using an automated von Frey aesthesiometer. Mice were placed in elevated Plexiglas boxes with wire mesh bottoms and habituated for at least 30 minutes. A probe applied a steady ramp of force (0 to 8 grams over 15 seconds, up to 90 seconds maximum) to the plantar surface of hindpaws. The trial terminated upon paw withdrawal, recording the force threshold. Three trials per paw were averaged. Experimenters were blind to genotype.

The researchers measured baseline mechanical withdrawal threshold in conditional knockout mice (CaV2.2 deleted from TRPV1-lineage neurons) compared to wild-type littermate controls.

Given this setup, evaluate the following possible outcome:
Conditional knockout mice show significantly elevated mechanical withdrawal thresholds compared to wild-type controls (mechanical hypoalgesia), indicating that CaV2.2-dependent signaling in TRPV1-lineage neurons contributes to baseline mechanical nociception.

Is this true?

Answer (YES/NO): NO